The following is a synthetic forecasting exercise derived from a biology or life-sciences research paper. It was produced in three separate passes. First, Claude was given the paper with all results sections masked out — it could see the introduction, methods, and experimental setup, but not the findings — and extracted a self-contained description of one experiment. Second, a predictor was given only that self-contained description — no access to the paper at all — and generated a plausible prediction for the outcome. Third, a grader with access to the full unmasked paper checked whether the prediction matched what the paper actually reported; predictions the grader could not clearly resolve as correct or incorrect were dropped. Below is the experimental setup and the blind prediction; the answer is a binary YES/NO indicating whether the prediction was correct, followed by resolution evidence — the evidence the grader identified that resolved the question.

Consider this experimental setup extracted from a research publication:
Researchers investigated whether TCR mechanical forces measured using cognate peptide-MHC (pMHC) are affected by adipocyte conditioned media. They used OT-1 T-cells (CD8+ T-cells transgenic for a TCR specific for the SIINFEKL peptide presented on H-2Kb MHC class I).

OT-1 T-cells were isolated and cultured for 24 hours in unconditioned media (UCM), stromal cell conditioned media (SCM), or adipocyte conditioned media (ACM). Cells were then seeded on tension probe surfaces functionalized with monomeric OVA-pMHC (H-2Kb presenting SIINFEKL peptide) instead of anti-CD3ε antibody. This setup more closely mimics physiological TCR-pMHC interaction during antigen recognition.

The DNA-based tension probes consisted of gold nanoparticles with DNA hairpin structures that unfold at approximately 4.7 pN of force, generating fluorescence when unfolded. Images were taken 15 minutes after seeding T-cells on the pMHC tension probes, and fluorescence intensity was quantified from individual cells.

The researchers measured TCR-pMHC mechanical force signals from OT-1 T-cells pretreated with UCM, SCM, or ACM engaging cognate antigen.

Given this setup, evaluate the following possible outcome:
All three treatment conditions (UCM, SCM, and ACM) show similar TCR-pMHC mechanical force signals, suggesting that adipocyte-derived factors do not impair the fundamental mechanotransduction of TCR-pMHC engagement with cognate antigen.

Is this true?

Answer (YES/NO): NO